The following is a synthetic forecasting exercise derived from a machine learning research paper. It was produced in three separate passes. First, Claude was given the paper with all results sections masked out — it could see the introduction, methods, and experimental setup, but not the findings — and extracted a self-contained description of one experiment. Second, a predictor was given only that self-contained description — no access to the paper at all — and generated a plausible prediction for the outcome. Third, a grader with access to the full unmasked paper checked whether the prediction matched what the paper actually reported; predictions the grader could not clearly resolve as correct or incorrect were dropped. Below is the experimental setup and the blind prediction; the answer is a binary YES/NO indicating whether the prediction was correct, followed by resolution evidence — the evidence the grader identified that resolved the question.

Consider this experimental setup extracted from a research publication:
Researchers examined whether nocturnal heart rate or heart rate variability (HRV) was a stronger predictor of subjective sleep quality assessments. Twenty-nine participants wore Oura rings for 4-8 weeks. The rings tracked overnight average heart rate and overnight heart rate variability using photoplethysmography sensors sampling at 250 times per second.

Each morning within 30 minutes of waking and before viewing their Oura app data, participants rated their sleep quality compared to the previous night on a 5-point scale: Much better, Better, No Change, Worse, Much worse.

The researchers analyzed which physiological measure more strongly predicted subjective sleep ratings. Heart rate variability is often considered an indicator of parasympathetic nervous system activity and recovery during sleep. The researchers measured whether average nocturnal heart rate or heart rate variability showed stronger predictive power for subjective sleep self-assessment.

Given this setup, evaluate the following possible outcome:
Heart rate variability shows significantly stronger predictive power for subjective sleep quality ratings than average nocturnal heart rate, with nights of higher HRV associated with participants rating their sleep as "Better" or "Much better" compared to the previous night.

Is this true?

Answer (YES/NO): NO